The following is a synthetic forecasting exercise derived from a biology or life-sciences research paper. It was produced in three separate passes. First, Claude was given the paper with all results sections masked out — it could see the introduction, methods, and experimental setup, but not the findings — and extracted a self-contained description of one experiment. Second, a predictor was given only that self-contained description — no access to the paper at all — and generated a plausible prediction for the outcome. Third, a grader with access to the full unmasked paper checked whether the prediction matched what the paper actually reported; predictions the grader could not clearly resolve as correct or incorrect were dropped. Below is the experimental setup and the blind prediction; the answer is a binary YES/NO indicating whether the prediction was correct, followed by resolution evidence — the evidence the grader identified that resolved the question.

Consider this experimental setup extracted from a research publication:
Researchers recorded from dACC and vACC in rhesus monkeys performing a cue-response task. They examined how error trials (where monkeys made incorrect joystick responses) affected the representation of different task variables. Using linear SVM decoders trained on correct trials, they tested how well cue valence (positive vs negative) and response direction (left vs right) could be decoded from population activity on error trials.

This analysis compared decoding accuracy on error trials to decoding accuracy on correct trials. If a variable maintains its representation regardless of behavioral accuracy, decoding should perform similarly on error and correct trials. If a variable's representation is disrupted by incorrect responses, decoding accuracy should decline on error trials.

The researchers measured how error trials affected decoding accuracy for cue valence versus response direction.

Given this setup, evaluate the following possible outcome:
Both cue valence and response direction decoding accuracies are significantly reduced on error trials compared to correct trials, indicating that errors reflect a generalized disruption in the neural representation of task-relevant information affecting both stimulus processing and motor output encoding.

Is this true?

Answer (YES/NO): NO